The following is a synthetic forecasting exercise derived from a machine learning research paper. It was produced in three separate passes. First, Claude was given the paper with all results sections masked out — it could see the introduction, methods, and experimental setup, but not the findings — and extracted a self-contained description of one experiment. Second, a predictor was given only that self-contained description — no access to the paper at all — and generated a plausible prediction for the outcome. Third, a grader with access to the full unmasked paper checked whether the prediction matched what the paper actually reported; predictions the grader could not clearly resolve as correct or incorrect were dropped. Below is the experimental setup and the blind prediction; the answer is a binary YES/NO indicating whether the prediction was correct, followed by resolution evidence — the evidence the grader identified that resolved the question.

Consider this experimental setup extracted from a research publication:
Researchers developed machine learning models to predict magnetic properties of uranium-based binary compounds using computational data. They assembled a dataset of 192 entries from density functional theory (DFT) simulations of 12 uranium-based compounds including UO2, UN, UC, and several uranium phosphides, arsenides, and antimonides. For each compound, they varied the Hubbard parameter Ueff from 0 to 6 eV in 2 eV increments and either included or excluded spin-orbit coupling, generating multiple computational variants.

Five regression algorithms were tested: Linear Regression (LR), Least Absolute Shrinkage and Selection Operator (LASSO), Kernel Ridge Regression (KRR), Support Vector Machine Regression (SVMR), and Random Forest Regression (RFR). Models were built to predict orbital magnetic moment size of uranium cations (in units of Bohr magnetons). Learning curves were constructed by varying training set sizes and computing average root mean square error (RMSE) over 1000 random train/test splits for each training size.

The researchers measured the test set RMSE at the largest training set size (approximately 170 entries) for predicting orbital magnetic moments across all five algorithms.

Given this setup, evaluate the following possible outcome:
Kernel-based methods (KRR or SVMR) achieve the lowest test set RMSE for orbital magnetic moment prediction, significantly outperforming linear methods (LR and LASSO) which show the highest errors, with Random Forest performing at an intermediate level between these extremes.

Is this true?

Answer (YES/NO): NO